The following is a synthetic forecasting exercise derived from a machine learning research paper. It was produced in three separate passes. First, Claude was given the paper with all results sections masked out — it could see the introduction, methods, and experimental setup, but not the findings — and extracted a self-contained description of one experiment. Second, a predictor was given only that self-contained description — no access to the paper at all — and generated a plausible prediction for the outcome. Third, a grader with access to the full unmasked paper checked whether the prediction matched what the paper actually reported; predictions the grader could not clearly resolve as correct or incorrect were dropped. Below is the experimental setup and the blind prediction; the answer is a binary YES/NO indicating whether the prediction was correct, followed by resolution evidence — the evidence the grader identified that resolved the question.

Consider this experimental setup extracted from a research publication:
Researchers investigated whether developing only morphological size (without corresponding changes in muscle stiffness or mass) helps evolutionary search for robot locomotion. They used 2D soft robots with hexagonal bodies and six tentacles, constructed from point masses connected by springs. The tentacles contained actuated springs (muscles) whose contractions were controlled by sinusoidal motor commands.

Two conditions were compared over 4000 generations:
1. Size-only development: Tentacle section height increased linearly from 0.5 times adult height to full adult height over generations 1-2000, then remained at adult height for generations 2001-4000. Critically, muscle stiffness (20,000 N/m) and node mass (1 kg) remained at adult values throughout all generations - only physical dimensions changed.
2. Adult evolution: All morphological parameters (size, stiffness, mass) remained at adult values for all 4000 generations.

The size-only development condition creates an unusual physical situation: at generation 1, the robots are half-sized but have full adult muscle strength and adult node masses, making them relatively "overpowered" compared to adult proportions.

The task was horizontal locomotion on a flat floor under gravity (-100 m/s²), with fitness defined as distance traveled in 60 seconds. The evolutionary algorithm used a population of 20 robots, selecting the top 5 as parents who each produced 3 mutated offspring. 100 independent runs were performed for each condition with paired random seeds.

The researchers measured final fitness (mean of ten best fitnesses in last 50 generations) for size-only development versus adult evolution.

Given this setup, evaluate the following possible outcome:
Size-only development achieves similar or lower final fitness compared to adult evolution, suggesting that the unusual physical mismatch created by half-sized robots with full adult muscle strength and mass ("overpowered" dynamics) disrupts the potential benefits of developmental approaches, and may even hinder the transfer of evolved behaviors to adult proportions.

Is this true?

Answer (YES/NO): NO